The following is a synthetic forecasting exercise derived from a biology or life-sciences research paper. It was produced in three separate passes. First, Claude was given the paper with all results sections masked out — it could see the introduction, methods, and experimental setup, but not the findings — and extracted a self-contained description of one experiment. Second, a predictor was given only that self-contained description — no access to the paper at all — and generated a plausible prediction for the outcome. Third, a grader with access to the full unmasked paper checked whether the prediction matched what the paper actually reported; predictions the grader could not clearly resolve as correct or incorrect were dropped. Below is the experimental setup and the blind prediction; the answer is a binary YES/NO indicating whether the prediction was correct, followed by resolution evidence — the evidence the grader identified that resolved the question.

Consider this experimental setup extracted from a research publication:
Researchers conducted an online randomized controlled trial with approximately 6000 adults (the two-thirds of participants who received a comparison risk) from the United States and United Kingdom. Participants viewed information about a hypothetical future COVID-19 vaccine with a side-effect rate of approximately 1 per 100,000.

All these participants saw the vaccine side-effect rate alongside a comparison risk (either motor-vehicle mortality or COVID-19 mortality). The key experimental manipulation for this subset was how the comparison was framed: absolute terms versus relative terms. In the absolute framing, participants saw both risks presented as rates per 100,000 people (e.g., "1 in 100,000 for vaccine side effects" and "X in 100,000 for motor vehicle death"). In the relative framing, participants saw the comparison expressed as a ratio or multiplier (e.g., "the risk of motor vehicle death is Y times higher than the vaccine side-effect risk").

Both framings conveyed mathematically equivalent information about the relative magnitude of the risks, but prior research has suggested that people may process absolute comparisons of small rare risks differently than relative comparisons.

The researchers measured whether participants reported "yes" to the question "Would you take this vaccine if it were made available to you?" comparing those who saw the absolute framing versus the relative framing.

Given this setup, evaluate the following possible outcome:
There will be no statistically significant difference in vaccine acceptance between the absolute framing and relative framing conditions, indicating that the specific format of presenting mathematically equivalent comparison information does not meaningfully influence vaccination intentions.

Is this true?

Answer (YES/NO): YES